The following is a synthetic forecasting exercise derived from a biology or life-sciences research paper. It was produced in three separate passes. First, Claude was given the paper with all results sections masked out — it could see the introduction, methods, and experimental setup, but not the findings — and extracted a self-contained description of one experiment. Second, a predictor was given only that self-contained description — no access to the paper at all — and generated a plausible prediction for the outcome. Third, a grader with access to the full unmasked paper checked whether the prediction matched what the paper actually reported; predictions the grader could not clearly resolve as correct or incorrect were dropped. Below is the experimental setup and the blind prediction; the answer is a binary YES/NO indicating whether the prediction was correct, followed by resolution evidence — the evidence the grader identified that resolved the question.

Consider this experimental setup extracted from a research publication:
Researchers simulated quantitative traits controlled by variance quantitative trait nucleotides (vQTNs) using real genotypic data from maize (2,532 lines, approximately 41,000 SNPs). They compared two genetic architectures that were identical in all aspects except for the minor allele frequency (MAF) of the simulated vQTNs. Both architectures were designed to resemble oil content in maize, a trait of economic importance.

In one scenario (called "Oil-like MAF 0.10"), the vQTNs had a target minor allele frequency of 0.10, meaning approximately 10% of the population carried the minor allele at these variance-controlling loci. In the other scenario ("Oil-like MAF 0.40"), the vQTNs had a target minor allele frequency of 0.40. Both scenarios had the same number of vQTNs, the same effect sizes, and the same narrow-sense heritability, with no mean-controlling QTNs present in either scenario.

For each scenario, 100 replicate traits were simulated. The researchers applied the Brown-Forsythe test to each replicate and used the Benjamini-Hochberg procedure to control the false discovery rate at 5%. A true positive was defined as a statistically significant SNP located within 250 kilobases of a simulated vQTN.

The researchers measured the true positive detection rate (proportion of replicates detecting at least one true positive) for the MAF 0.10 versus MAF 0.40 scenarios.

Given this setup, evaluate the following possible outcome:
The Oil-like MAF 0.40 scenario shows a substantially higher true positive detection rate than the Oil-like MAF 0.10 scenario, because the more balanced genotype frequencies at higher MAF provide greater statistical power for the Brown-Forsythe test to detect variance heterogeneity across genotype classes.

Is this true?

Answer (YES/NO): YES